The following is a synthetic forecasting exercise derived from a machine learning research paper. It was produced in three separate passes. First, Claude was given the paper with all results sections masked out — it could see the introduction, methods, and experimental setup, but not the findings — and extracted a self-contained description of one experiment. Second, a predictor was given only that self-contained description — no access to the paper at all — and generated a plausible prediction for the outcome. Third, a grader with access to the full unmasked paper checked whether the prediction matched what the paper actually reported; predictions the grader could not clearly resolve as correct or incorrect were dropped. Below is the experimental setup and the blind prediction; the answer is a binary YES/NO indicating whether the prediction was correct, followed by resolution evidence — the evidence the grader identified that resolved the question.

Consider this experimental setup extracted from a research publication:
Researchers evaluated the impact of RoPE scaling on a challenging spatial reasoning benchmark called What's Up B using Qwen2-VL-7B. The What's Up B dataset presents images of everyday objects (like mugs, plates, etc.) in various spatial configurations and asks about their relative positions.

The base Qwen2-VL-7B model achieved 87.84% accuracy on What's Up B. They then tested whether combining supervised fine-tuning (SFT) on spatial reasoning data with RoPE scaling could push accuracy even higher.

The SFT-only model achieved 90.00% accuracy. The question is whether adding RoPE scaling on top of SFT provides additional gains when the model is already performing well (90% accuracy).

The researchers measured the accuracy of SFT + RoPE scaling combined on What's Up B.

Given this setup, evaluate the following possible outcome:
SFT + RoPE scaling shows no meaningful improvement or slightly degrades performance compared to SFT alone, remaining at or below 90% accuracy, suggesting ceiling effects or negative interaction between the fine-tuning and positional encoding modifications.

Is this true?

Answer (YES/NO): NO